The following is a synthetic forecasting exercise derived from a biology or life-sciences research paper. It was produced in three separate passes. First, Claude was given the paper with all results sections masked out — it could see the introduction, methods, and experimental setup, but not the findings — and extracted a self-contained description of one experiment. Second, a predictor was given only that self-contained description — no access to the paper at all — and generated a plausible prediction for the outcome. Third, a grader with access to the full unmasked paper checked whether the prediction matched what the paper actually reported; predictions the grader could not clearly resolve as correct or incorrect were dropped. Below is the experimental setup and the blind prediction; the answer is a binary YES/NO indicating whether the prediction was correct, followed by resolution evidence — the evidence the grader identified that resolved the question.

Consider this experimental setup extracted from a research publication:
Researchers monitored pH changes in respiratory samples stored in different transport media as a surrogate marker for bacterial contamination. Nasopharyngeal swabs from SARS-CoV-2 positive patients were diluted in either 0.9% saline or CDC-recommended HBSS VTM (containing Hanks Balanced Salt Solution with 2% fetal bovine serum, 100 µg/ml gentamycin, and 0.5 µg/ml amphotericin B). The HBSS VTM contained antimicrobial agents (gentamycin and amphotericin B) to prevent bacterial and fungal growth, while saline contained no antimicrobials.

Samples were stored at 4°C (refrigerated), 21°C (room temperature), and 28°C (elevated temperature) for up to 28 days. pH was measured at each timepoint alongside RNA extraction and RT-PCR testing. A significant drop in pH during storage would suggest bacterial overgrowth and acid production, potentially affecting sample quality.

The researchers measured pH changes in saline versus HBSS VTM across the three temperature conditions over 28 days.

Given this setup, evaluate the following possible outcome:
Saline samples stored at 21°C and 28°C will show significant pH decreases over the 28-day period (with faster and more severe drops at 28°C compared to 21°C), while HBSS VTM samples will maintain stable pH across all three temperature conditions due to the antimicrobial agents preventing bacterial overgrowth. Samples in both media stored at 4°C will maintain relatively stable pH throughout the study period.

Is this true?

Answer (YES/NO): NO